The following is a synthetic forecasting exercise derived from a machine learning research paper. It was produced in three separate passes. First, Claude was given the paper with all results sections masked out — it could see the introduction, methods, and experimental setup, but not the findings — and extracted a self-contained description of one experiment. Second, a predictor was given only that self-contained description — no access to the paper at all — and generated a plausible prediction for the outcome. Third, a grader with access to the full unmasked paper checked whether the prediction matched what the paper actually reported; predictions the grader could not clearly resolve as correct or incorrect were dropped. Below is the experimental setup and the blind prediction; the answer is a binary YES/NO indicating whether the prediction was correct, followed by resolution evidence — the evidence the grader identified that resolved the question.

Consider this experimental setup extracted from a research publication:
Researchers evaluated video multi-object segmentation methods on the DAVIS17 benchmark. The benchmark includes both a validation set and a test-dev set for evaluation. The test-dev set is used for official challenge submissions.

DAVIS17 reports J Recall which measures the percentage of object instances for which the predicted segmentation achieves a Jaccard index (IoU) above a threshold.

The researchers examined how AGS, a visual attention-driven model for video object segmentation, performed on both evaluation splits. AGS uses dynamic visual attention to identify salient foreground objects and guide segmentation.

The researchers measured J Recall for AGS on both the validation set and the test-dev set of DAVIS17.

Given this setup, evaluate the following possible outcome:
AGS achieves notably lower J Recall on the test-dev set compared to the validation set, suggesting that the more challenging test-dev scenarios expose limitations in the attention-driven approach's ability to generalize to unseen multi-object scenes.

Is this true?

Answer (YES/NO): YES